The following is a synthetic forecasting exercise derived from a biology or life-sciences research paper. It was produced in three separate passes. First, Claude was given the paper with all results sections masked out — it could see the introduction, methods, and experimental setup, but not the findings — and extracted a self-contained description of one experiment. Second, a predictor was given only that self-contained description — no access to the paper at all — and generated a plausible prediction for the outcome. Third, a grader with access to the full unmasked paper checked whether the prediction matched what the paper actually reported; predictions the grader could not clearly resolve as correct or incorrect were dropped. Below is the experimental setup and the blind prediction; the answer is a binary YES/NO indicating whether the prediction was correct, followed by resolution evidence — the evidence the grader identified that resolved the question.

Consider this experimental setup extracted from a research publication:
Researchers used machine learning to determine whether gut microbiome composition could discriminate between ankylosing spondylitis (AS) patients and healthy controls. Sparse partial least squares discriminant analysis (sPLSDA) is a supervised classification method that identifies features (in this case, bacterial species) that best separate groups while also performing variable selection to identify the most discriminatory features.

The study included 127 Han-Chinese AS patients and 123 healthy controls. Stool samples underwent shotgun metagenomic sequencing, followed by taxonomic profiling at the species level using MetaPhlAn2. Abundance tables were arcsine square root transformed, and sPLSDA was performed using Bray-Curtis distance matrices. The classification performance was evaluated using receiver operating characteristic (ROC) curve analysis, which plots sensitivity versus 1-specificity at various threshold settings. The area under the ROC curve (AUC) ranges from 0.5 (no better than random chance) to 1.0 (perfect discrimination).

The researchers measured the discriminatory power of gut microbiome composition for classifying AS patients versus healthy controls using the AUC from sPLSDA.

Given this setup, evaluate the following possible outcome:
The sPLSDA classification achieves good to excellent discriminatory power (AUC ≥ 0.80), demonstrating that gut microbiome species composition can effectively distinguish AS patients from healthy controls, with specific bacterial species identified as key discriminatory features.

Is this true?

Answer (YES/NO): YES